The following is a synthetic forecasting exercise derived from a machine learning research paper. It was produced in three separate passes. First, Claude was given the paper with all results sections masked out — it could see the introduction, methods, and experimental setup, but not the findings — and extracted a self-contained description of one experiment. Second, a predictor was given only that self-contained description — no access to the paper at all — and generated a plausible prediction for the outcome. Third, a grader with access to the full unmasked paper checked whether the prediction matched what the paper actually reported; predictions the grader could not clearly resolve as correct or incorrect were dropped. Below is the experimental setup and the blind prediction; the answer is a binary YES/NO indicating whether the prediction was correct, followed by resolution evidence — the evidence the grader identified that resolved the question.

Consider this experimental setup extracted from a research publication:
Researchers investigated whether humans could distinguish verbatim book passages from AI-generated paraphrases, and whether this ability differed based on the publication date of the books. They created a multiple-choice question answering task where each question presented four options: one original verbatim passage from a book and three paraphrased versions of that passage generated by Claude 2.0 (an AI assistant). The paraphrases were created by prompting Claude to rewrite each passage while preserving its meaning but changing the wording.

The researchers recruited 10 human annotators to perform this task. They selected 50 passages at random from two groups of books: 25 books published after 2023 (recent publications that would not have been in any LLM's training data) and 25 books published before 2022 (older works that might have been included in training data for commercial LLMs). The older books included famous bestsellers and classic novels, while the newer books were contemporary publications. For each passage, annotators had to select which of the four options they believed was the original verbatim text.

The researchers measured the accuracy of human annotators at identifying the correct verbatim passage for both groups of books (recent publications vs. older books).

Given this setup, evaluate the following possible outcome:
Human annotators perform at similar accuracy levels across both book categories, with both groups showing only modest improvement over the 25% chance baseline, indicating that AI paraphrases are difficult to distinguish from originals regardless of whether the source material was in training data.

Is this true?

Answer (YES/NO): NO